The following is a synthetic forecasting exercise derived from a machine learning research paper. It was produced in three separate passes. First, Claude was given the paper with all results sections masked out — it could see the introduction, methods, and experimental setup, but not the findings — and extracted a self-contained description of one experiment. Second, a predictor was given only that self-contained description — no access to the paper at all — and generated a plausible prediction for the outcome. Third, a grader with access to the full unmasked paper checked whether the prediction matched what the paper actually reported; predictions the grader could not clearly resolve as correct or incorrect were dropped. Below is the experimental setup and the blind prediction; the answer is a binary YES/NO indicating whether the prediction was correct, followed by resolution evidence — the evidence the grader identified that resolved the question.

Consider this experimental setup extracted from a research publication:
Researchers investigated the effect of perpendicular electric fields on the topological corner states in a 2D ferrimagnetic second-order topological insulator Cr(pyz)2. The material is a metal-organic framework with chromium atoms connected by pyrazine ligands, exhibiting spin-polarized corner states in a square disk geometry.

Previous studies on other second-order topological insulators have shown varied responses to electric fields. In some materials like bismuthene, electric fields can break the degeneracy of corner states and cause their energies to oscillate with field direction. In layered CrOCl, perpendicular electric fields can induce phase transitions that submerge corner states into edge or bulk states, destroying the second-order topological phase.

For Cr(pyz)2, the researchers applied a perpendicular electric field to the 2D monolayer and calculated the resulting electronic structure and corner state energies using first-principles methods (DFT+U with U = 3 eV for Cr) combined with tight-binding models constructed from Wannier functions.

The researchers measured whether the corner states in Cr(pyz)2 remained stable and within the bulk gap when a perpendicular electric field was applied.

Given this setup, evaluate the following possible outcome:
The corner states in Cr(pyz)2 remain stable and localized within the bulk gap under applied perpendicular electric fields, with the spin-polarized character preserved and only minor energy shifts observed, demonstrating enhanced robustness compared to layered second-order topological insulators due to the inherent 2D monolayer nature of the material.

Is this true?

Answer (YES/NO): NO